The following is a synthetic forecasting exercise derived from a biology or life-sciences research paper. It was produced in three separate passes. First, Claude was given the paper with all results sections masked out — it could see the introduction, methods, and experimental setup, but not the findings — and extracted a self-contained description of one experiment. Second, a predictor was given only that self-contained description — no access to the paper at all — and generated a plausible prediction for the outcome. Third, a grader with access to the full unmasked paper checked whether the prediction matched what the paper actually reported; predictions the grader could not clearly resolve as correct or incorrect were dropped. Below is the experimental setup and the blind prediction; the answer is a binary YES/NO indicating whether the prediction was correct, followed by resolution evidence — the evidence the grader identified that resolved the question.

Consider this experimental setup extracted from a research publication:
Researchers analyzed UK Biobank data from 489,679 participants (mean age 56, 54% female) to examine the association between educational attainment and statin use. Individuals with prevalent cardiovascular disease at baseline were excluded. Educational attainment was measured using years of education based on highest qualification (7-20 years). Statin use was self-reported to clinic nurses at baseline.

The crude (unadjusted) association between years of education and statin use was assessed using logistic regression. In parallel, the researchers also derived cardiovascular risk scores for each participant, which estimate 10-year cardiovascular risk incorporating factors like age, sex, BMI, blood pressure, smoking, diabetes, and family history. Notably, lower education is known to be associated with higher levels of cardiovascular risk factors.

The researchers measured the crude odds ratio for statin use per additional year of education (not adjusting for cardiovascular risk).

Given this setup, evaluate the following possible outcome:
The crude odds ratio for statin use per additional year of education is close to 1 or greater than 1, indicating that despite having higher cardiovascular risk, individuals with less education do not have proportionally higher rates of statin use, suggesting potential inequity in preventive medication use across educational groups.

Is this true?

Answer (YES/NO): NO